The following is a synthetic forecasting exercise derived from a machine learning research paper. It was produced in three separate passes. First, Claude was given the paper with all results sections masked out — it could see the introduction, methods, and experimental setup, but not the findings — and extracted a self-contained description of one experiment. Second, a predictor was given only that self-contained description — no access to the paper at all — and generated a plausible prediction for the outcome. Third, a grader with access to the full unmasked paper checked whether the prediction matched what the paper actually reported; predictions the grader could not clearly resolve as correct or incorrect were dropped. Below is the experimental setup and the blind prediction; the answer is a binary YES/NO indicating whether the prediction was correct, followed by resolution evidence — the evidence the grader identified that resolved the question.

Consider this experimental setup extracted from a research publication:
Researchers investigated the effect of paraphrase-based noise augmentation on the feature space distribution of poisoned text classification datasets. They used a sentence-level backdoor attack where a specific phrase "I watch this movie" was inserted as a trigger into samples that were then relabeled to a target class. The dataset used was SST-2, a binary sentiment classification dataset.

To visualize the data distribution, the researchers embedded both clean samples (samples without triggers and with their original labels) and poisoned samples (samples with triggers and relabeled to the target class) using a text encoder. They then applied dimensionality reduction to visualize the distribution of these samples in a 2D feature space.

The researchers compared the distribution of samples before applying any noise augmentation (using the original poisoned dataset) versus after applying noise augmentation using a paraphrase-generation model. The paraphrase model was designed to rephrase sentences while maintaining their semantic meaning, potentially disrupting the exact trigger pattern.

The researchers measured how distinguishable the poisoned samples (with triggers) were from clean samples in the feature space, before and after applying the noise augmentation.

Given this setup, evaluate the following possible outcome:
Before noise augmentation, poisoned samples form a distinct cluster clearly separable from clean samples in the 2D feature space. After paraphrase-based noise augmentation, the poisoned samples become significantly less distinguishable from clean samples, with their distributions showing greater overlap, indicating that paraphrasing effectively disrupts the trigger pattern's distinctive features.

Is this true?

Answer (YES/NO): YES